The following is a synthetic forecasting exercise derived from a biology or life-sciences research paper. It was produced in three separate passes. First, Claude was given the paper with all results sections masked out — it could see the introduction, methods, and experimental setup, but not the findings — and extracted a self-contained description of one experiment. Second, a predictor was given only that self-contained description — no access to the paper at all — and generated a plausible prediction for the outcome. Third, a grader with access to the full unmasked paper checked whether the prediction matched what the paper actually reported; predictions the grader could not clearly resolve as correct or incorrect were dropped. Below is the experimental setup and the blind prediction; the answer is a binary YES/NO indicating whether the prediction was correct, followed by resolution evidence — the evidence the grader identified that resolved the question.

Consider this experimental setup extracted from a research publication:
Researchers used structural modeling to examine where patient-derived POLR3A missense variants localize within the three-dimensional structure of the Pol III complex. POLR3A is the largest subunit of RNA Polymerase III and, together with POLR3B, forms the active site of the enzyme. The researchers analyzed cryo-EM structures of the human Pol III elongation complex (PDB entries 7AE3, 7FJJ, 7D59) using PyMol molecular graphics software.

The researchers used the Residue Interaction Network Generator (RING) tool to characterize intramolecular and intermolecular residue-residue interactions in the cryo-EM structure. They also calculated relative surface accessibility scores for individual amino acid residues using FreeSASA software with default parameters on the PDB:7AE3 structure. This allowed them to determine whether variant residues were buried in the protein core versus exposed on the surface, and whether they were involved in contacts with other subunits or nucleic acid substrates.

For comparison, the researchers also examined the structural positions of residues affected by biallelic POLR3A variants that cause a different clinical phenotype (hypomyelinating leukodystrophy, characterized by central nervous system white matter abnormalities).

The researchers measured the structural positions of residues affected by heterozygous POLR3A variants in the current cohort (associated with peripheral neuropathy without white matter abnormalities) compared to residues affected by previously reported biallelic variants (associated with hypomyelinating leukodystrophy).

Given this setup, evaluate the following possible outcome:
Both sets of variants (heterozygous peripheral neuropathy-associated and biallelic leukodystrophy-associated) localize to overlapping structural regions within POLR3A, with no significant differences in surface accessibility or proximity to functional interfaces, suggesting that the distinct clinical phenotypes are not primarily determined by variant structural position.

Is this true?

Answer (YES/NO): NO